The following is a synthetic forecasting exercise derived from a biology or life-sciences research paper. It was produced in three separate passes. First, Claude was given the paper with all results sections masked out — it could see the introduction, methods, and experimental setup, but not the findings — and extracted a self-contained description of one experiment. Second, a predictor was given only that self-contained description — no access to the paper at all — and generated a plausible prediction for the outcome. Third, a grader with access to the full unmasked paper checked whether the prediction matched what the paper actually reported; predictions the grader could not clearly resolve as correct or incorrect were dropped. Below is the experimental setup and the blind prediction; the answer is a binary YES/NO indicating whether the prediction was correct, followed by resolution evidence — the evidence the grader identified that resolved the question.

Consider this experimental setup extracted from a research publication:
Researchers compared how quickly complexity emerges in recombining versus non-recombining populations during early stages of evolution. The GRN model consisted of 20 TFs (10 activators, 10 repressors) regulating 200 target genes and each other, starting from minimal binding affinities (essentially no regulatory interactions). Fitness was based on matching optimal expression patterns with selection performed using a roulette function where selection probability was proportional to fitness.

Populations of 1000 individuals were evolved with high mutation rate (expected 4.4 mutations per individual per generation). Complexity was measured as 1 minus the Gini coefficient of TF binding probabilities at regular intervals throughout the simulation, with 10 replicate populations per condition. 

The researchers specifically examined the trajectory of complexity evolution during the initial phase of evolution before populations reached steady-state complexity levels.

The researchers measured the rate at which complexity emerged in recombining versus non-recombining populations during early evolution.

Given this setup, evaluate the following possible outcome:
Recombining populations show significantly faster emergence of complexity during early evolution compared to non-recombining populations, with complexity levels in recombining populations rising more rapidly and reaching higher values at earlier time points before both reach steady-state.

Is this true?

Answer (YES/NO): NO